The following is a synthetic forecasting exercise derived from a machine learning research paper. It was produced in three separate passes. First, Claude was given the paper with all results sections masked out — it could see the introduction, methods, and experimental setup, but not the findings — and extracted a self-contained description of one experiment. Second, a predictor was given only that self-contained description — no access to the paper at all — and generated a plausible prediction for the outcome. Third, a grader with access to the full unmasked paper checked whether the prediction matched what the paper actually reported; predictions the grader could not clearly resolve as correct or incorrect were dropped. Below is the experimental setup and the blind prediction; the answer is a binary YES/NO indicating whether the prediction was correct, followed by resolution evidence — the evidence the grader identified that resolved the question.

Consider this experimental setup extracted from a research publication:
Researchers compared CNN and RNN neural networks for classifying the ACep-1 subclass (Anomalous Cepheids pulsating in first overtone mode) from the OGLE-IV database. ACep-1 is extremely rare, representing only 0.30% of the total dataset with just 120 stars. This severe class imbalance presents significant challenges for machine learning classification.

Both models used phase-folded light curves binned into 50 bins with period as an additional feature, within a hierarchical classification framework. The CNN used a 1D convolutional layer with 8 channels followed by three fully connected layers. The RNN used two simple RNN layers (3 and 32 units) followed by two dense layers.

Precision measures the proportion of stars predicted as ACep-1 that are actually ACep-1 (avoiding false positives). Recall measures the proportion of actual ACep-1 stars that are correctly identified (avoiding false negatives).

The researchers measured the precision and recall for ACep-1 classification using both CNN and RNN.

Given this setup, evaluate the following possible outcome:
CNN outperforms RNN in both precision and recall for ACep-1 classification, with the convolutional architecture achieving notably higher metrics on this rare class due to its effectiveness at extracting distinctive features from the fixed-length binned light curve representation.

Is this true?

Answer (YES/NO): NO